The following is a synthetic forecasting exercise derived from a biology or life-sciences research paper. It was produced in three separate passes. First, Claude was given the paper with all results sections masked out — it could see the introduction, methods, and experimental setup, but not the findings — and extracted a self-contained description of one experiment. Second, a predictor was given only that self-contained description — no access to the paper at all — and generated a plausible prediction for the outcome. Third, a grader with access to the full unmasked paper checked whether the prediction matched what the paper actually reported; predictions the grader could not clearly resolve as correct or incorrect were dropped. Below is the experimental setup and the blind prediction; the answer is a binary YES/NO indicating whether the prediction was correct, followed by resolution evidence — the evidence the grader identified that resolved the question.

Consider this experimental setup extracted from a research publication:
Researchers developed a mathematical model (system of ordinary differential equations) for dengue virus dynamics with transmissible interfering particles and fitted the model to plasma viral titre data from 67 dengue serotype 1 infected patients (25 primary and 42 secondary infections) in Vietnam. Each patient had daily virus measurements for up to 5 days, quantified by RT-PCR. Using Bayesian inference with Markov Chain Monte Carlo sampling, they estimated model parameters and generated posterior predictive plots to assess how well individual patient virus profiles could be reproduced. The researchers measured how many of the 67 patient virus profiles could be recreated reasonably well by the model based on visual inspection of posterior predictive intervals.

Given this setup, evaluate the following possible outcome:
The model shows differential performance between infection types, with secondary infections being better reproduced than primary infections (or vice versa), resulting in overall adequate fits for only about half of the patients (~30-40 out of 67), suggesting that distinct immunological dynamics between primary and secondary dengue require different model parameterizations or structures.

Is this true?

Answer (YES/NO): NO